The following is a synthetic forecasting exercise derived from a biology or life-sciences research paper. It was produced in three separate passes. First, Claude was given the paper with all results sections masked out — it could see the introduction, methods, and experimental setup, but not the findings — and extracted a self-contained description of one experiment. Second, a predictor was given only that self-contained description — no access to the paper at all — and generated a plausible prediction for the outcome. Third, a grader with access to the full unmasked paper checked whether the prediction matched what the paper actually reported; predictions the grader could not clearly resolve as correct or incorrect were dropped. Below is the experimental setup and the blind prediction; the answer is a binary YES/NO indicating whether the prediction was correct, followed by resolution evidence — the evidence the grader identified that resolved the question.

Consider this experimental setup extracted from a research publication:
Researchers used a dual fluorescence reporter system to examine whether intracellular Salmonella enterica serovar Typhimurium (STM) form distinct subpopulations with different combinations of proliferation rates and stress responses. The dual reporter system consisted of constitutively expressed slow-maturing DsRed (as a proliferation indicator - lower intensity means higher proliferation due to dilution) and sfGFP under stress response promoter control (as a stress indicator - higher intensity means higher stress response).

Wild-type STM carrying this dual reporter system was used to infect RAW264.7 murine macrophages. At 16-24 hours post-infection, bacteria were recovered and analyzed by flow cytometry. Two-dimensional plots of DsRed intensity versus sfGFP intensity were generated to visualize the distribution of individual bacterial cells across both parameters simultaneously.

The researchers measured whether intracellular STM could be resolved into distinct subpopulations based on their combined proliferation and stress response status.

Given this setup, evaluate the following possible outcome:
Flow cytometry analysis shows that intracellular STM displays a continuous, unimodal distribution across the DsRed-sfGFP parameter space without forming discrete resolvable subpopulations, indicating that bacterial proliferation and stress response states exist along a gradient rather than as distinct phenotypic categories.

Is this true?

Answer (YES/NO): NO